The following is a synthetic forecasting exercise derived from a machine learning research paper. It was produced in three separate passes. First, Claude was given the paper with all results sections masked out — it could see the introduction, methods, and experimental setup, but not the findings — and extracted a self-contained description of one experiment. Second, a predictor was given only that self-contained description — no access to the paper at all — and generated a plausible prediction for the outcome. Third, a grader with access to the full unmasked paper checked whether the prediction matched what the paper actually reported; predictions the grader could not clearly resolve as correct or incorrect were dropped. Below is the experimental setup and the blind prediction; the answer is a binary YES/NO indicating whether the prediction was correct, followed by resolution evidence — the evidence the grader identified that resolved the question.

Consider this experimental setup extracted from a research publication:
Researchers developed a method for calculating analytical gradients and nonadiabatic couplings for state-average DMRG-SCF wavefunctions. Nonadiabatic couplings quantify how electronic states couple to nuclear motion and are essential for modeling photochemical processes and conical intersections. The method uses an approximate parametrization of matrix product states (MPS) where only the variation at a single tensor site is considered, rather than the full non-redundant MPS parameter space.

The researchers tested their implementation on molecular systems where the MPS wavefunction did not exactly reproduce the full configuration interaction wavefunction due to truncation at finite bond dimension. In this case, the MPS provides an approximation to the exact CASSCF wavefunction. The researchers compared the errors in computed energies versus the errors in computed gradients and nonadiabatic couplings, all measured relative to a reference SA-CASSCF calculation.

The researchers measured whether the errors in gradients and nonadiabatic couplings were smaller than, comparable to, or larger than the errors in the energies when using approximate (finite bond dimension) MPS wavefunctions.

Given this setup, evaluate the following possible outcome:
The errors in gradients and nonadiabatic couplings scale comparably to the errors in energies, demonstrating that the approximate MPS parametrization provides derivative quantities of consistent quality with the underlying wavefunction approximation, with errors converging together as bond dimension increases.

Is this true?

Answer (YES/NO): NO